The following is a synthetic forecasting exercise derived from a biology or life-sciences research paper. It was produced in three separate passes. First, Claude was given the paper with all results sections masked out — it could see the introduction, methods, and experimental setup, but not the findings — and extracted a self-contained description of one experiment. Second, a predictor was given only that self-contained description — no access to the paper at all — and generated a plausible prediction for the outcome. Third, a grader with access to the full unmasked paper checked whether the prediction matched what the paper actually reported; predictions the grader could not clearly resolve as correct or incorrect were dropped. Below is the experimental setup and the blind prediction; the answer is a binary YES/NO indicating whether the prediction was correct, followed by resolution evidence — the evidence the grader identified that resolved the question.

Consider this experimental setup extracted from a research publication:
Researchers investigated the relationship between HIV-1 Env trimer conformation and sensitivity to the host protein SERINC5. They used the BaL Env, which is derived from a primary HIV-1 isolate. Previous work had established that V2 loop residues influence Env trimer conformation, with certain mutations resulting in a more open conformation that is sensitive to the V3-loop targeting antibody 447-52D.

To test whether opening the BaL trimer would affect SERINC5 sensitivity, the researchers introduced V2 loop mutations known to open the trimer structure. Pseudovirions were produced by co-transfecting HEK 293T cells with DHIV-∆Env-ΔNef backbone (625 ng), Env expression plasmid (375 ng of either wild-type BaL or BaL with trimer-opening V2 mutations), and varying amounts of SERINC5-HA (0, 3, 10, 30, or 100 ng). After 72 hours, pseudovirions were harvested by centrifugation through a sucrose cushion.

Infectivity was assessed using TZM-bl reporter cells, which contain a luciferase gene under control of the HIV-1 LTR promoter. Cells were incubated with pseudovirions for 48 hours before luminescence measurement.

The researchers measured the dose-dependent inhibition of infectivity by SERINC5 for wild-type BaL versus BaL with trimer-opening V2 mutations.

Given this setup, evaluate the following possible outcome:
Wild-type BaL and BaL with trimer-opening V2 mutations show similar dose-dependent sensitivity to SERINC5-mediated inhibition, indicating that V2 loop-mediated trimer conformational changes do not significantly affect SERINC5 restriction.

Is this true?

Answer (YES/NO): NO